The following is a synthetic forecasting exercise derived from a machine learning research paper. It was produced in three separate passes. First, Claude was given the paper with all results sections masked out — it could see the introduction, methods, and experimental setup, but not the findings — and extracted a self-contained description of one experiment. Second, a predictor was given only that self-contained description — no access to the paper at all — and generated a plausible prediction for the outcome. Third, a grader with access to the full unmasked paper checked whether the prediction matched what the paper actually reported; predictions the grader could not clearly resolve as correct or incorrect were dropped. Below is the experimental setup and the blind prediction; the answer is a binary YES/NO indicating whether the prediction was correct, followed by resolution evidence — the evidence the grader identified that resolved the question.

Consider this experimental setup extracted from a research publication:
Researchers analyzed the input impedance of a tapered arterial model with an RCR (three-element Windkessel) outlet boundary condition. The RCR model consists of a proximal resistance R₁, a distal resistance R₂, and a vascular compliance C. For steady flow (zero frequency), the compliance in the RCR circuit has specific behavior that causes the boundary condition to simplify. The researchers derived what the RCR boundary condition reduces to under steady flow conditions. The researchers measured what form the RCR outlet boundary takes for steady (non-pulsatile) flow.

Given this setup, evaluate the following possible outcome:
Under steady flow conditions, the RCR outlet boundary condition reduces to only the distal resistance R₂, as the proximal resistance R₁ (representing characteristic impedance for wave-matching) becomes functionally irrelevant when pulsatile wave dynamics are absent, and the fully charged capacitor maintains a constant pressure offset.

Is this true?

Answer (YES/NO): NO